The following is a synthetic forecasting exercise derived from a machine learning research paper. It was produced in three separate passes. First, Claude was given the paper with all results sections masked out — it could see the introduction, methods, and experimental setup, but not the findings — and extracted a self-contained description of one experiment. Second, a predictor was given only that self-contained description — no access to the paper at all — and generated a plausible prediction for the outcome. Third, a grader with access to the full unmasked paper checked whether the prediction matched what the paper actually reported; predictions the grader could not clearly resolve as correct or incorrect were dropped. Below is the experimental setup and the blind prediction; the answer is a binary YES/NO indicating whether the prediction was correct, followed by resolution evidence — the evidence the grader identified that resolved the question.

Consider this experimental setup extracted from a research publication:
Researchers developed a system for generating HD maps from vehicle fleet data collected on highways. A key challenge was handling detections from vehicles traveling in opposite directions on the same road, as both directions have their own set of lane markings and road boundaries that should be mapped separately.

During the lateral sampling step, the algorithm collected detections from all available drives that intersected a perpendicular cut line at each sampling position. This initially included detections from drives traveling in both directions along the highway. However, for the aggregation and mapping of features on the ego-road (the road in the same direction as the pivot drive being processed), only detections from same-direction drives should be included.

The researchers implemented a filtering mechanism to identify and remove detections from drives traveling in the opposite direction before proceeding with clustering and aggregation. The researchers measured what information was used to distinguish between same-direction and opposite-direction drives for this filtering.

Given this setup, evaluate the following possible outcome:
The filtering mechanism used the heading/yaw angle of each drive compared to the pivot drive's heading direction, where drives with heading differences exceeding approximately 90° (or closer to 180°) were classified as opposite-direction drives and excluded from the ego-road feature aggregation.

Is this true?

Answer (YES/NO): YES